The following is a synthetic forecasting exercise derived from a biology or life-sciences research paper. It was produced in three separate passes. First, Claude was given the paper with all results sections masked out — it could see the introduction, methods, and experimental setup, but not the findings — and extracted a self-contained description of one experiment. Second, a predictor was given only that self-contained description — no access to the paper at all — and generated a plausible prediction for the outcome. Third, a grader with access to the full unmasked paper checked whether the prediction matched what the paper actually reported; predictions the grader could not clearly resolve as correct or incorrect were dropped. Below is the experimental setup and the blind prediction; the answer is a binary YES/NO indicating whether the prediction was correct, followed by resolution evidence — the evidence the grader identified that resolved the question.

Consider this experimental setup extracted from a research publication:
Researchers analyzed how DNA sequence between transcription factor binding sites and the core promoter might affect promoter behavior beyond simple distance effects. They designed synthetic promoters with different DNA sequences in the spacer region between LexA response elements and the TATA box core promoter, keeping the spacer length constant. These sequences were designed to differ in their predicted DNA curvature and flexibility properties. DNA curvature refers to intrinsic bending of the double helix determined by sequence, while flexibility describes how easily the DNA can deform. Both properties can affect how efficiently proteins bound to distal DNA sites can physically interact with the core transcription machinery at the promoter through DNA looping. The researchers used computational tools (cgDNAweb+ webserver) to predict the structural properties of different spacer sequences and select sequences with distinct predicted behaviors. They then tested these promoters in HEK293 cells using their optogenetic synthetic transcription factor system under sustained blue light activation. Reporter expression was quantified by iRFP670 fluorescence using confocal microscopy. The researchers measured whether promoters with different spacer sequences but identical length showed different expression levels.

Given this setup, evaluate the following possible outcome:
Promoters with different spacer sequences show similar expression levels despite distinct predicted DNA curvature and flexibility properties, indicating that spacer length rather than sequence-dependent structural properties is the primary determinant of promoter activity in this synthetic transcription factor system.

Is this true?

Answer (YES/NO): NO